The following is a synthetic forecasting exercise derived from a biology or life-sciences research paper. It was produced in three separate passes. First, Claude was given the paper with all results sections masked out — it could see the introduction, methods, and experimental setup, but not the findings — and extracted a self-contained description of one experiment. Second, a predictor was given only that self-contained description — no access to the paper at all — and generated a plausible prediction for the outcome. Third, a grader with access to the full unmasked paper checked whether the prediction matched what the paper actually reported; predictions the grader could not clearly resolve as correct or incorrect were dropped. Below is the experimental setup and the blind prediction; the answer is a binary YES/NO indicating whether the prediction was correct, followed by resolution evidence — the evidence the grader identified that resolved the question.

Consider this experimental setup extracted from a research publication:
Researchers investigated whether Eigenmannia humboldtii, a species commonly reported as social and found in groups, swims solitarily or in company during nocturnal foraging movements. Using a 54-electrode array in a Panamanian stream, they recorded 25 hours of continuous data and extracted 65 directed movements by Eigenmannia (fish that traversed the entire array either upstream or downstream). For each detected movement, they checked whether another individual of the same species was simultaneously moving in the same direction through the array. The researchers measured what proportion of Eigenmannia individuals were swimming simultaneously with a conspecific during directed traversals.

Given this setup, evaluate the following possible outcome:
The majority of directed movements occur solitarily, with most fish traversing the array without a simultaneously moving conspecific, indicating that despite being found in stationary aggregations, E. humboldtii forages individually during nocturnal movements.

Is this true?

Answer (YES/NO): YES